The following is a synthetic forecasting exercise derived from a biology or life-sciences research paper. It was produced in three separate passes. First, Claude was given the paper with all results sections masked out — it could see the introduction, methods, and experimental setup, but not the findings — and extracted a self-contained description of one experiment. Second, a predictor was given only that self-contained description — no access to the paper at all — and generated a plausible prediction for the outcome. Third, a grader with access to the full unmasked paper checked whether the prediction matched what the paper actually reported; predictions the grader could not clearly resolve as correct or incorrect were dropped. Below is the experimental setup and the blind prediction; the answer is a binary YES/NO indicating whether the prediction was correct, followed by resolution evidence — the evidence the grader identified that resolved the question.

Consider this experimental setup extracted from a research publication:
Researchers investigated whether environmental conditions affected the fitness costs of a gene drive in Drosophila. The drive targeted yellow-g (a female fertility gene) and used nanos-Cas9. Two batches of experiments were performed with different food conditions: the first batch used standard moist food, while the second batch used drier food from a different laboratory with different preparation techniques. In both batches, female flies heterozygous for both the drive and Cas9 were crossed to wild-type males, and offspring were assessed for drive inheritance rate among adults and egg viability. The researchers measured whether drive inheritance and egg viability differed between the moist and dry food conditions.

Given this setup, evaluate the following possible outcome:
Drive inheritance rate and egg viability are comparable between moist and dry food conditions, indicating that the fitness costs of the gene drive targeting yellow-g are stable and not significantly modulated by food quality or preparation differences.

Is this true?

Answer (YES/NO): NO